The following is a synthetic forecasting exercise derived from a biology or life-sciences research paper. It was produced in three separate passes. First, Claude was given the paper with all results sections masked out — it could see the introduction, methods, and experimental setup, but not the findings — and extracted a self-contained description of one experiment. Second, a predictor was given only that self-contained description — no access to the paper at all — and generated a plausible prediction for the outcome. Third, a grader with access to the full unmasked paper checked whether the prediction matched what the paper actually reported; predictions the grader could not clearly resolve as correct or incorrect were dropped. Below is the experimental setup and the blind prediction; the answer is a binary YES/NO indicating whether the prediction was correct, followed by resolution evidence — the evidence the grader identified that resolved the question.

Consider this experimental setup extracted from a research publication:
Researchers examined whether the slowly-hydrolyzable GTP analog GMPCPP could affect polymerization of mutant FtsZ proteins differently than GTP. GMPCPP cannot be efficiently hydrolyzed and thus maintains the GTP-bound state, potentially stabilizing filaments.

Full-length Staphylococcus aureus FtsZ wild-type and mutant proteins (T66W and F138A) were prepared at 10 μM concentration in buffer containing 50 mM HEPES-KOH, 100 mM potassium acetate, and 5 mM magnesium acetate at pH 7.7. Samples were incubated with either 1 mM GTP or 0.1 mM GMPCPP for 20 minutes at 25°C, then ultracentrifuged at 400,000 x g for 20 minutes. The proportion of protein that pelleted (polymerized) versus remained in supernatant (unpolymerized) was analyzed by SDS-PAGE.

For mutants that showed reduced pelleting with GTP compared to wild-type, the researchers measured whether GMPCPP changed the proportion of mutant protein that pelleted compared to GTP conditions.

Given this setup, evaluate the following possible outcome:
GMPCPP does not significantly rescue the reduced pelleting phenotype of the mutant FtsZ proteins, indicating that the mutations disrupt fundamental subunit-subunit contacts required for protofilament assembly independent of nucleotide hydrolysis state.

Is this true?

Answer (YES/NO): YES